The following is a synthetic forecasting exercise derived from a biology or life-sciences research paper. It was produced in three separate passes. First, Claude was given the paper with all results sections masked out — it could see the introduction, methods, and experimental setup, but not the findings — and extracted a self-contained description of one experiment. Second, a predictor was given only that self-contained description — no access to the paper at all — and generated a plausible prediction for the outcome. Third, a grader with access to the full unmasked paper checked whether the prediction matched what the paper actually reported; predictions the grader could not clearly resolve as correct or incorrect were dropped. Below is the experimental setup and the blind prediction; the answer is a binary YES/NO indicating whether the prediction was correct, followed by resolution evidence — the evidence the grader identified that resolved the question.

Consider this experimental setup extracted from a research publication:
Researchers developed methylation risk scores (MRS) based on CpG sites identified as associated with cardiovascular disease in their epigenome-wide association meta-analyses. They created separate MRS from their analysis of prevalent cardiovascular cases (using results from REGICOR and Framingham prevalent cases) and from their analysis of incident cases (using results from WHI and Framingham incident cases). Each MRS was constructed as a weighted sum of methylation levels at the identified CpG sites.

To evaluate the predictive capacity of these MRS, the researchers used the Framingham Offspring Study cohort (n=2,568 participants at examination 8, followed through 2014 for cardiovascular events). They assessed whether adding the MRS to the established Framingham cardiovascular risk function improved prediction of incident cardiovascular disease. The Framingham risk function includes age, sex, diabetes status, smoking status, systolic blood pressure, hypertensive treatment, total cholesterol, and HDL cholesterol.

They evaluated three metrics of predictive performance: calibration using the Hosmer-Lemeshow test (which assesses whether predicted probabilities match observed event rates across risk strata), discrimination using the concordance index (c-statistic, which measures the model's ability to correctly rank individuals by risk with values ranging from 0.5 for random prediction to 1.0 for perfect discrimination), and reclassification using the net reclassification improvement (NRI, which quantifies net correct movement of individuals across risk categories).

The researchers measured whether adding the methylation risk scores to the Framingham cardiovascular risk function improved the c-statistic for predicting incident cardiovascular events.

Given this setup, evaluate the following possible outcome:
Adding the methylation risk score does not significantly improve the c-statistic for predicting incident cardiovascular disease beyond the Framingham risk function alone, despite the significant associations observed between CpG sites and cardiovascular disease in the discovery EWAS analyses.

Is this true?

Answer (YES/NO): YES